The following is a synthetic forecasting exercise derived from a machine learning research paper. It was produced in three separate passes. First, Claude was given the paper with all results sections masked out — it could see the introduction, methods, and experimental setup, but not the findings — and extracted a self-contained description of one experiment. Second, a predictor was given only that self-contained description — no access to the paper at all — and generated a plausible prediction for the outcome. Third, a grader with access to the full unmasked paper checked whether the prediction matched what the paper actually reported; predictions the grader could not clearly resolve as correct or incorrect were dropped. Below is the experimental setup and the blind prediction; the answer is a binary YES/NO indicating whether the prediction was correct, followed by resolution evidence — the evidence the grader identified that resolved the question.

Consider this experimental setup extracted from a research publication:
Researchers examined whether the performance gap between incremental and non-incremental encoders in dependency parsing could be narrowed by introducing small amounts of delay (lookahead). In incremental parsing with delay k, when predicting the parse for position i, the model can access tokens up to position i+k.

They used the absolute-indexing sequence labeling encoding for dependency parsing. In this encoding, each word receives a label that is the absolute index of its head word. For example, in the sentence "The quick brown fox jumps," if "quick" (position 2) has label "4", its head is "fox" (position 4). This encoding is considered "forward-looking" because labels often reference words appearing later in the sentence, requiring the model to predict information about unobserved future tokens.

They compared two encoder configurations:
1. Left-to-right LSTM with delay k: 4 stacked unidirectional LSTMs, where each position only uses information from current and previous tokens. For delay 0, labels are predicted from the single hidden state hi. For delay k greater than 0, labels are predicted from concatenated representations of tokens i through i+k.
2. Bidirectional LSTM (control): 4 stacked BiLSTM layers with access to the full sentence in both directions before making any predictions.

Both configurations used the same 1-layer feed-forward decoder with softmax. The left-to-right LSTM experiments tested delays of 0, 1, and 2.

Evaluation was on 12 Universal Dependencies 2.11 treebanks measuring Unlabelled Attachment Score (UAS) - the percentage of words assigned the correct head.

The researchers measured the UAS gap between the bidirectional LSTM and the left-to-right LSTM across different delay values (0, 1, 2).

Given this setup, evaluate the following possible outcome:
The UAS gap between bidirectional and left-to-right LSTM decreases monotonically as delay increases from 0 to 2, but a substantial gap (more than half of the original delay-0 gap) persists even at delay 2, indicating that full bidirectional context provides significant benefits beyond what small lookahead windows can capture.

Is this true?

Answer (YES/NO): NO